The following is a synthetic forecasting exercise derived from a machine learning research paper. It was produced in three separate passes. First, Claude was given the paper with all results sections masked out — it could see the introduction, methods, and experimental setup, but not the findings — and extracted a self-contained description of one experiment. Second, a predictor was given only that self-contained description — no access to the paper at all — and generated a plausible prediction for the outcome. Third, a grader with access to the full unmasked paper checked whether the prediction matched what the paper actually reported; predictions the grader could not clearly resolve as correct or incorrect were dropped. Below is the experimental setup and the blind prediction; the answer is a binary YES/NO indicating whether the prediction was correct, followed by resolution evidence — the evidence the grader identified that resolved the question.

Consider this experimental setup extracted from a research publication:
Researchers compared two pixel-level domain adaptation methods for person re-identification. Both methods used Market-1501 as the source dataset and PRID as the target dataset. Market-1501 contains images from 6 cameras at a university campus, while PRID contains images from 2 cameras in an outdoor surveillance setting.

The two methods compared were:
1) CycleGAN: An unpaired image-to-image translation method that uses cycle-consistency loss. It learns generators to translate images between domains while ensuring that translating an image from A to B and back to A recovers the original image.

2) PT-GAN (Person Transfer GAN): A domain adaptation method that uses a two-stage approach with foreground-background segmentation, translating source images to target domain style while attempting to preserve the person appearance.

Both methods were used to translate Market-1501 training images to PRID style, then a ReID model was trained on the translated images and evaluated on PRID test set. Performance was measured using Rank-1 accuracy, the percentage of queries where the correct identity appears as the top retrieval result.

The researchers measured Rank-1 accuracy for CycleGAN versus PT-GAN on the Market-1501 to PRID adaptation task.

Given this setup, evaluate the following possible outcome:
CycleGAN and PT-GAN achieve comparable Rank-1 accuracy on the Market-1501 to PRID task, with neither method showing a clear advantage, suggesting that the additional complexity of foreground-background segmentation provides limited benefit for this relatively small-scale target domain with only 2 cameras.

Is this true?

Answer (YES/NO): NO